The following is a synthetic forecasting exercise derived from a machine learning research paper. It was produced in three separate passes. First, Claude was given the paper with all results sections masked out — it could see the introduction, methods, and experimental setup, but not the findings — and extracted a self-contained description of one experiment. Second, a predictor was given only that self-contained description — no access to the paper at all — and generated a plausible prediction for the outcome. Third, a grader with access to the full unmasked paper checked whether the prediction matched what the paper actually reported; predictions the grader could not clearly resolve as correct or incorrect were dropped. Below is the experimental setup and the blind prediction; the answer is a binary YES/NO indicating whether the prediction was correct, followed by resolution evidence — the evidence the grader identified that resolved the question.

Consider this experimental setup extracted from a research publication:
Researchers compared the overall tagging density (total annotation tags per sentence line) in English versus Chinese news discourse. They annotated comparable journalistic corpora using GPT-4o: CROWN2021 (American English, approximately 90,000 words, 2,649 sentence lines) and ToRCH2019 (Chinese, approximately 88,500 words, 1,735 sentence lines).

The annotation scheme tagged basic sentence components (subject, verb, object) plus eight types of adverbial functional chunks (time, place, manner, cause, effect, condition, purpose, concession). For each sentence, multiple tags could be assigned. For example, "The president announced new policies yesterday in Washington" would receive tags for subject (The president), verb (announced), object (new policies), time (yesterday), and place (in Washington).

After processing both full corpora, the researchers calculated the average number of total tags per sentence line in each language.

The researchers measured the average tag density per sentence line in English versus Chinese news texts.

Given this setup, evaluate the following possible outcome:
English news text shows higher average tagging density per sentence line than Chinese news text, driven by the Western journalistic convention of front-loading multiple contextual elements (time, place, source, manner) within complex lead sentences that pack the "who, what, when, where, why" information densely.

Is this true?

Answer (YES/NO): NO